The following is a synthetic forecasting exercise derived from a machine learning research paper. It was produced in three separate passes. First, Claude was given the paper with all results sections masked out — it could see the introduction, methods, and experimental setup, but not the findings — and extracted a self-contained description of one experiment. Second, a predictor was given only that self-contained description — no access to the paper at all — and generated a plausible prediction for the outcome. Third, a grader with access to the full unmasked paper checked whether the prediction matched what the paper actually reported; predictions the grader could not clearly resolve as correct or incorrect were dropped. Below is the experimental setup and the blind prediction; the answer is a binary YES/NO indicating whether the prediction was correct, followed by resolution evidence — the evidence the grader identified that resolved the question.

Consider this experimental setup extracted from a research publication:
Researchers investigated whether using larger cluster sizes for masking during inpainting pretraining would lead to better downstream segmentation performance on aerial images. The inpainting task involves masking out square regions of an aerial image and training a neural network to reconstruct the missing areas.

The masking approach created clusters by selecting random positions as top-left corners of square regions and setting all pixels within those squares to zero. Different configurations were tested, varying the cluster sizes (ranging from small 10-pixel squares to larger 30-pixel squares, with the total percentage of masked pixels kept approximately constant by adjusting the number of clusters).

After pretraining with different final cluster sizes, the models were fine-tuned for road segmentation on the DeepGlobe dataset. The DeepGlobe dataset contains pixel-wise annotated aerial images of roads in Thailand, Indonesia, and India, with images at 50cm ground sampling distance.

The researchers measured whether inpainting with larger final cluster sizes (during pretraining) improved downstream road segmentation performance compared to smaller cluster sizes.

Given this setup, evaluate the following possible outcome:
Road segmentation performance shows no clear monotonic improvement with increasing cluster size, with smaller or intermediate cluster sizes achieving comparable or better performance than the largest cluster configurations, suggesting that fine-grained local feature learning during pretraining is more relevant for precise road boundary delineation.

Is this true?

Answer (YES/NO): NO